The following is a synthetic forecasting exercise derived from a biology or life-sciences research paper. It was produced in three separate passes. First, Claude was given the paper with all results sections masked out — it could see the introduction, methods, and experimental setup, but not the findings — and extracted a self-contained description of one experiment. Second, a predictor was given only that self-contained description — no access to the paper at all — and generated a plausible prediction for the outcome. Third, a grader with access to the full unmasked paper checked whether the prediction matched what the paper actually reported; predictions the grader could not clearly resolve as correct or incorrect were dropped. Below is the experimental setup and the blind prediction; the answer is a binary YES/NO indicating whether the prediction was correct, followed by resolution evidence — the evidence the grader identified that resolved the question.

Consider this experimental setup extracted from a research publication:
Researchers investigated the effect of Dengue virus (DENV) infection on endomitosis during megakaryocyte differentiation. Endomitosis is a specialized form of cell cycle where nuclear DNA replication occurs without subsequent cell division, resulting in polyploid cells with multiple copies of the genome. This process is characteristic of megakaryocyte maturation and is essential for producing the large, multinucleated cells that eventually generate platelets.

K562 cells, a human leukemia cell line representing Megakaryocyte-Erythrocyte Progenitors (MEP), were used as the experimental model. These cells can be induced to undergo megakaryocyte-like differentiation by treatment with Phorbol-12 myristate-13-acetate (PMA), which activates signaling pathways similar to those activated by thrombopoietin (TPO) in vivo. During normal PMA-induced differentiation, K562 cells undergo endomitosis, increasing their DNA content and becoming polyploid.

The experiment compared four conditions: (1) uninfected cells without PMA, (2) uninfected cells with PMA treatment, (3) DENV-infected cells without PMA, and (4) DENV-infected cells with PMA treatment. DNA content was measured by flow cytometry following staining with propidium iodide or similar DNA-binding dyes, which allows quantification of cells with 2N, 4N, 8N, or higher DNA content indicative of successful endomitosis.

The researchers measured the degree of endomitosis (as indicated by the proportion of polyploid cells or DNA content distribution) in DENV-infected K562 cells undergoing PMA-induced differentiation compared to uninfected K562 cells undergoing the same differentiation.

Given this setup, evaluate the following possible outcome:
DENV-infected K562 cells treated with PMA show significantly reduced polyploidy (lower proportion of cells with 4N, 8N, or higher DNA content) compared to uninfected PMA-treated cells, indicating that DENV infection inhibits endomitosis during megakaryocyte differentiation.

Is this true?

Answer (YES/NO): YES